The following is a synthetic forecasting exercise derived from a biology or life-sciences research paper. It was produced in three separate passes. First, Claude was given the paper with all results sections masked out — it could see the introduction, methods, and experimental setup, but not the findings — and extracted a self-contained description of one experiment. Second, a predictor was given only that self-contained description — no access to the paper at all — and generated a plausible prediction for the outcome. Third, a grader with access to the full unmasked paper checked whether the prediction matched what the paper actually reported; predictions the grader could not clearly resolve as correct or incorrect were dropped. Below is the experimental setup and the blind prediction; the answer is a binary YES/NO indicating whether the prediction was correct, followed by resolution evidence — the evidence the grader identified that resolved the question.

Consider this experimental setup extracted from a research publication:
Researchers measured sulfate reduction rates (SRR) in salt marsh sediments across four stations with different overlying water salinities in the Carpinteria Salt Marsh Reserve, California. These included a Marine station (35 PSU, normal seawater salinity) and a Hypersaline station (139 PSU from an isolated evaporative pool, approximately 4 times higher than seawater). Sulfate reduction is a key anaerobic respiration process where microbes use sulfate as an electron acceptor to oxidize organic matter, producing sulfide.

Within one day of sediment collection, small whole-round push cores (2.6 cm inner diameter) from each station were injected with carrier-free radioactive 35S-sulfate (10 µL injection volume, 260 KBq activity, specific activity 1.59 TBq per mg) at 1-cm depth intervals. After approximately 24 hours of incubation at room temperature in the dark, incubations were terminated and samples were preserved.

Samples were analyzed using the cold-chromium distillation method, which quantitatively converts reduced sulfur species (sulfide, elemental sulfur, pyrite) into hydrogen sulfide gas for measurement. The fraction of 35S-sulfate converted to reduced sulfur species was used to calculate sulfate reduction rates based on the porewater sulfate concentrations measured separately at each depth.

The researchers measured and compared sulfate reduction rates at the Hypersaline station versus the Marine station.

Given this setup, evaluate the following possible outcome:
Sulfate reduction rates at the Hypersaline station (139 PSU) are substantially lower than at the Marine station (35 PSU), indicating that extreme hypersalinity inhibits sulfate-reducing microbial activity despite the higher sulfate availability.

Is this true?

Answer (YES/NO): NO